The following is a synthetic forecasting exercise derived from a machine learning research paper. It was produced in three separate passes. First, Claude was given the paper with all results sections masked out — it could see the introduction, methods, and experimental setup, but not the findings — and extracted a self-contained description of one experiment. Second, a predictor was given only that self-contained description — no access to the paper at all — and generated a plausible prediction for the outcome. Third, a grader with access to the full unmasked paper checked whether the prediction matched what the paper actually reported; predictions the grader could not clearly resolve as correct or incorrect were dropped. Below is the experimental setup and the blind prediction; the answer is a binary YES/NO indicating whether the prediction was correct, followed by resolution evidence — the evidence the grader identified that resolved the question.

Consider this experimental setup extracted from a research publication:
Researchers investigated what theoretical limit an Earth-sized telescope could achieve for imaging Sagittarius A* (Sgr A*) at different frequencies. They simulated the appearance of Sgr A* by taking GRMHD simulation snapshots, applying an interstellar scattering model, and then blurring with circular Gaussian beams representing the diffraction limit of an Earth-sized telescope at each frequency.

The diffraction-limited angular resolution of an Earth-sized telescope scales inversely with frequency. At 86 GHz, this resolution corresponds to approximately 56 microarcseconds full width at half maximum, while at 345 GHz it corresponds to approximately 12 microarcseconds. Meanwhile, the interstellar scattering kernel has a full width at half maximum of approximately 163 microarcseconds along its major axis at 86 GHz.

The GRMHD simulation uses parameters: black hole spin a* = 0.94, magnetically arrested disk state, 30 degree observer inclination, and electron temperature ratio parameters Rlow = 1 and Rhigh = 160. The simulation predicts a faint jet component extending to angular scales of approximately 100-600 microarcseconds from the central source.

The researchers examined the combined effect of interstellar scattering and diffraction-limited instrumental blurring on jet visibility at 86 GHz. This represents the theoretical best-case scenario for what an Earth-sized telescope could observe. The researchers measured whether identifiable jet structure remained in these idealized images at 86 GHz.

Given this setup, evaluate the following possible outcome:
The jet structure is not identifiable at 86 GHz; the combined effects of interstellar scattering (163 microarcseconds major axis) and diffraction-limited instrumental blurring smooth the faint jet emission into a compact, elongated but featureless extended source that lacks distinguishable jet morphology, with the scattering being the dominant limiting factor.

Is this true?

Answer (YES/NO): NO